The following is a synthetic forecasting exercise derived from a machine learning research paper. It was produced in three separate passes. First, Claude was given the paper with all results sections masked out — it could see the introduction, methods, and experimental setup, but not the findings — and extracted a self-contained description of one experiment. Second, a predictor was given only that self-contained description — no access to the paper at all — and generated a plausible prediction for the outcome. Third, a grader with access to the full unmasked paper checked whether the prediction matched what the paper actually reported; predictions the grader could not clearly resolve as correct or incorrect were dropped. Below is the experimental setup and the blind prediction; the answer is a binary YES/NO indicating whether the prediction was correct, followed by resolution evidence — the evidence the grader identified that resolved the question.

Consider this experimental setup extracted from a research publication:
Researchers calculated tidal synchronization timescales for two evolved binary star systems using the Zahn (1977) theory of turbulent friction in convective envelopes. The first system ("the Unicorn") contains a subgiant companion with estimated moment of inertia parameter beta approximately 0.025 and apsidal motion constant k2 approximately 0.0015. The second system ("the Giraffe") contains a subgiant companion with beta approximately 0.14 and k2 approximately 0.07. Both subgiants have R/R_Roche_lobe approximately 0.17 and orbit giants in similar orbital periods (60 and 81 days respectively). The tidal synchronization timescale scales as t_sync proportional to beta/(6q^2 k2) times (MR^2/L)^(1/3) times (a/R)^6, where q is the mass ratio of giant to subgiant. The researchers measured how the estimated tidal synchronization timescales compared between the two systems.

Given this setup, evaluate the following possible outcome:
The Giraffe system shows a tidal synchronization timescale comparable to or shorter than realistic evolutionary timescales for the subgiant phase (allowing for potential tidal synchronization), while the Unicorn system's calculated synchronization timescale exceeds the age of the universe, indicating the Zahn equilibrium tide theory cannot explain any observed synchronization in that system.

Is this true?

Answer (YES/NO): NO